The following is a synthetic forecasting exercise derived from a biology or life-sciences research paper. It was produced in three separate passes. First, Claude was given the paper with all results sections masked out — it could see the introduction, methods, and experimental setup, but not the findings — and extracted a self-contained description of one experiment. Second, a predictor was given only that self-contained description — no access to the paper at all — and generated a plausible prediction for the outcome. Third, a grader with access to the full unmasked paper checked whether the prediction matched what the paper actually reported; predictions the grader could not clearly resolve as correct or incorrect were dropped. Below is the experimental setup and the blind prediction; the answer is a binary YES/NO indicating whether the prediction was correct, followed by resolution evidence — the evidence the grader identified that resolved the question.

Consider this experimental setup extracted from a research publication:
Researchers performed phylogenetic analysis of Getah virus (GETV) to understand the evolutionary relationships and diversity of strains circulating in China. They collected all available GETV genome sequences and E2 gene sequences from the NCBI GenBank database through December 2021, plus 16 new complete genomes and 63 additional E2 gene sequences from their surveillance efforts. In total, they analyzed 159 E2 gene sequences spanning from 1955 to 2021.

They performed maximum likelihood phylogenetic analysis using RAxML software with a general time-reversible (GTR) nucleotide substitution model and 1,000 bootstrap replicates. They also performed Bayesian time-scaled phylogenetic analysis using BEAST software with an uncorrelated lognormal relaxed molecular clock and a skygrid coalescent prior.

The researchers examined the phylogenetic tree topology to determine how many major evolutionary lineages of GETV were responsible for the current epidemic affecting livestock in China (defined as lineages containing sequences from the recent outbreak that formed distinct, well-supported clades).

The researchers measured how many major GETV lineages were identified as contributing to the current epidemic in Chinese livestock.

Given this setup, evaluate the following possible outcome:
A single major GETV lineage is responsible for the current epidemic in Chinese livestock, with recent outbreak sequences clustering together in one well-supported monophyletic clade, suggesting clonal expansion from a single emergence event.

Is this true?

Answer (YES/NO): NO